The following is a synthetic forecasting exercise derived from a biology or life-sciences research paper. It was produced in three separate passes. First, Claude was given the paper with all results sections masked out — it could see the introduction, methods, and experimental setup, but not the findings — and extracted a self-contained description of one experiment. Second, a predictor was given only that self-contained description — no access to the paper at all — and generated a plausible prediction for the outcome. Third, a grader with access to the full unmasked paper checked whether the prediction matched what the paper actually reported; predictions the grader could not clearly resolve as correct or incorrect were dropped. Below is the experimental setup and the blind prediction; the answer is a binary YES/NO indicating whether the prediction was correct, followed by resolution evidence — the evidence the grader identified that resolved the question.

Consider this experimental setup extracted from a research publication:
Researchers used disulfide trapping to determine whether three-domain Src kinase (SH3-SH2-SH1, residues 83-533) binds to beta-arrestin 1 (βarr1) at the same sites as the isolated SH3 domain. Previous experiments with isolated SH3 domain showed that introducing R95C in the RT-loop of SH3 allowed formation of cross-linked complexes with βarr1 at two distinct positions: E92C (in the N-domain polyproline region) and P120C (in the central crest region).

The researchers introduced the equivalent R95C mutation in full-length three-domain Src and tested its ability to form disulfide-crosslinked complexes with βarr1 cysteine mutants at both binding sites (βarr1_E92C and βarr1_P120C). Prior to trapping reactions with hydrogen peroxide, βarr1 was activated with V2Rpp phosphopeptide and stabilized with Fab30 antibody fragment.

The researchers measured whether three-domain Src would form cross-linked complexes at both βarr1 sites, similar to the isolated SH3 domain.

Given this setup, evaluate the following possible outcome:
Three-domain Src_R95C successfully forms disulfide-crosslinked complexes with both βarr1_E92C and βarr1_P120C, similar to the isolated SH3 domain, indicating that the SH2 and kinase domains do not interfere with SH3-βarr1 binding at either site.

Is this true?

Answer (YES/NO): YES